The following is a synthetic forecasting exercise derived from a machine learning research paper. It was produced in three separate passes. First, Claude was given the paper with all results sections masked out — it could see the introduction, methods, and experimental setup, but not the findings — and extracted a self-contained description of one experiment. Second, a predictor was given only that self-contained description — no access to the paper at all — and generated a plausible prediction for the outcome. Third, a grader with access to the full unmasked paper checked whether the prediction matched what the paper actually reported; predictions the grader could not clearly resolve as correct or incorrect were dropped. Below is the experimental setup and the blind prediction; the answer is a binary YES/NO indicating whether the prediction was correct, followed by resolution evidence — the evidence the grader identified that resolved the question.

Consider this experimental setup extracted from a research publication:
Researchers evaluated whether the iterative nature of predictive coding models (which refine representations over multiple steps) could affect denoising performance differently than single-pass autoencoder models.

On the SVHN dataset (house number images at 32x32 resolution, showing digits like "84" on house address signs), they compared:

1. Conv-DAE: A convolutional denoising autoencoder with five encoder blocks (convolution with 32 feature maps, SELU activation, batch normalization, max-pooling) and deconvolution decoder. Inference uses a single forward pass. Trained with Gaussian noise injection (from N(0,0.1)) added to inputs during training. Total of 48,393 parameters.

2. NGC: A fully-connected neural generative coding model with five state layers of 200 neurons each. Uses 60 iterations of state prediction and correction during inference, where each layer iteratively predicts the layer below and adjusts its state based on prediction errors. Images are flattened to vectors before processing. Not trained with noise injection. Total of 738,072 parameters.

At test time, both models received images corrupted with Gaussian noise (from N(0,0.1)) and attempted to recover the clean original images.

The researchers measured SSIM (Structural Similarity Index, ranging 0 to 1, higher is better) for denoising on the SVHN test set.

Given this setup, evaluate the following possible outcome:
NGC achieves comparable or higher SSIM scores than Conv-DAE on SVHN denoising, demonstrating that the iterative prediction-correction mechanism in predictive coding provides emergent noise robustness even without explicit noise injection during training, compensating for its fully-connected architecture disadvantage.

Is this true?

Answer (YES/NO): NO